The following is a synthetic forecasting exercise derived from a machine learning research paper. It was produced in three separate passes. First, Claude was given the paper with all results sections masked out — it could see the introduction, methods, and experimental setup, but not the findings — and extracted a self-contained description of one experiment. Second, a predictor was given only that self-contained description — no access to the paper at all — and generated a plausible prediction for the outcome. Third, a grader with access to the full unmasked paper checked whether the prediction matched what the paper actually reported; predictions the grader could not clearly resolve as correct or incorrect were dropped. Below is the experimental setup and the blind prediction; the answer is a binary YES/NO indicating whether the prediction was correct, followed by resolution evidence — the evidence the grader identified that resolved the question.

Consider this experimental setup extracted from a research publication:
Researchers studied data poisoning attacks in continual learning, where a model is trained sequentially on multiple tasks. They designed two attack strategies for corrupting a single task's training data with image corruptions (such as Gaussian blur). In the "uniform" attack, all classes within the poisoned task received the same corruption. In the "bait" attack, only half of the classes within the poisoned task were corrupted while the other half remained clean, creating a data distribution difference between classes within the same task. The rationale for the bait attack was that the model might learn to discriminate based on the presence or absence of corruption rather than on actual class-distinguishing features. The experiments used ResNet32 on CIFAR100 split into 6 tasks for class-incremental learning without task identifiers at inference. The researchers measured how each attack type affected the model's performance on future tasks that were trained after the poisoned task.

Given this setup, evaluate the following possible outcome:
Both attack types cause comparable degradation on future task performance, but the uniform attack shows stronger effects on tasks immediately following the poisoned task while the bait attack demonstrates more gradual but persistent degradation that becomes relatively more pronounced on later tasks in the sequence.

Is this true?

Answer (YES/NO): NO